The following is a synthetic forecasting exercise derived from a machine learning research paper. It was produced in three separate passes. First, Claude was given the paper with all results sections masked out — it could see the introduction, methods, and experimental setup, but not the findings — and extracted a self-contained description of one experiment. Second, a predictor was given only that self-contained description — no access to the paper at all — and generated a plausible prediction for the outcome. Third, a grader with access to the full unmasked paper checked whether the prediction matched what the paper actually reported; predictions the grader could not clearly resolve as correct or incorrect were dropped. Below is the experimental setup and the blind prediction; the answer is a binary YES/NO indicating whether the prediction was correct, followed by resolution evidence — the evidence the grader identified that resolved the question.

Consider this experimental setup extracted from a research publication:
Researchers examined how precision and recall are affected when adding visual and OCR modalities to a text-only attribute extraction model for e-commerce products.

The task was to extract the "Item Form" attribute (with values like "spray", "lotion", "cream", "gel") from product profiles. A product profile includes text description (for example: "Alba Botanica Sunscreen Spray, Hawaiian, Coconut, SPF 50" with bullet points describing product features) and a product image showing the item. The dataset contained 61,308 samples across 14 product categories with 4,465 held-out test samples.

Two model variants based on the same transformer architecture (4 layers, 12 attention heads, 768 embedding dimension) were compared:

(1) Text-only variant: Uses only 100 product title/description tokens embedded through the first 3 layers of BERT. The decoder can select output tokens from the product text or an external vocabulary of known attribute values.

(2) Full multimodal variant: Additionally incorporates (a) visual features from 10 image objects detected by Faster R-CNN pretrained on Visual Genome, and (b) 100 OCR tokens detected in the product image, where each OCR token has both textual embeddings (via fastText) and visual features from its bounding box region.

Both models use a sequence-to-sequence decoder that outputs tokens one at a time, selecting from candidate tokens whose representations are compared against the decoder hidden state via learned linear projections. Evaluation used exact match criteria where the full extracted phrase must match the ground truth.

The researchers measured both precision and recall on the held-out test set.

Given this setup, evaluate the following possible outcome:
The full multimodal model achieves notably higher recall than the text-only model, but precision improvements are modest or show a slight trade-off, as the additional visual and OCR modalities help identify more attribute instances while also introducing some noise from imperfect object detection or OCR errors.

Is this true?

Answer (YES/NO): YES